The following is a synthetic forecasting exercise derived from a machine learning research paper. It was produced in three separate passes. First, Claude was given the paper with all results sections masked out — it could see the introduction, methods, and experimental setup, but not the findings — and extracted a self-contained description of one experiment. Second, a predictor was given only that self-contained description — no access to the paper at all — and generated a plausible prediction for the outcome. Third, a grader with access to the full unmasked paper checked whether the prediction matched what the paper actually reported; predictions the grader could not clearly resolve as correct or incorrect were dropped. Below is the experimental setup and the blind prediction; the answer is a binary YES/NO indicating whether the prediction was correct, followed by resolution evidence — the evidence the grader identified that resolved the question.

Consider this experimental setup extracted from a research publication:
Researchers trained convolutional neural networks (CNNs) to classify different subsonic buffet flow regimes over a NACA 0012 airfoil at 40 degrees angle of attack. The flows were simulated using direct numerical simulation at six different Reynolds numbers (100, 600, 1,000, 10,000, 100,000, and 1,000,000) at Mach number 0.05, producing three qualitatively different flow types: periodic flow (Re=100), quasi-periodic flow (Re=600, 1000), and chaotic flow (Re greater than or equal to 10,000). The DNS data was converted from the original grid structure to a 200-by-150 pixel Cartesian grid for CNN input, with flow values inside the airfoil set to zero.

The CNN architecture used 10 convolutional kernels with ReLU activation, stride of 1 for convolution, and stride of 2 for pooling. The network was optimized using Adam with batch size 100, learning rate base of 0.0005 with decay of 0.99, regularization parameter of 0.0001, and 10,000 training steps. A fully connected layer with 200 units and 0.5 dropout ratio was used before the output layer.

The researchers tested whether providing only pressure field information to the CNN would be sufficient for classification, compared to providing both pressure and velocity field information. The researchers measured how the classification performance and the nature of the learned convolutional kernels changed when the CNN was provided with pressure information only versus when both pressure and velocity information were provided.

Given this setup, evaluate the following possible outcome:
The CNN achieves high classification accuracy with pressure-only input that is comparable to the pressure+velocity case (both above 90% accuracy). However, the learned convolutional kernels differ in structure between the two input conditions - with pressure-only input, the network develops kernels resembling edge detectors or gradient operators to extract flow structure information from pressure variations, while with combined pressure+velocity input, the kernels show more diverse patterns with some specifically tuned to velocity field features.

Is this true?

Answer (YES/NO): NO